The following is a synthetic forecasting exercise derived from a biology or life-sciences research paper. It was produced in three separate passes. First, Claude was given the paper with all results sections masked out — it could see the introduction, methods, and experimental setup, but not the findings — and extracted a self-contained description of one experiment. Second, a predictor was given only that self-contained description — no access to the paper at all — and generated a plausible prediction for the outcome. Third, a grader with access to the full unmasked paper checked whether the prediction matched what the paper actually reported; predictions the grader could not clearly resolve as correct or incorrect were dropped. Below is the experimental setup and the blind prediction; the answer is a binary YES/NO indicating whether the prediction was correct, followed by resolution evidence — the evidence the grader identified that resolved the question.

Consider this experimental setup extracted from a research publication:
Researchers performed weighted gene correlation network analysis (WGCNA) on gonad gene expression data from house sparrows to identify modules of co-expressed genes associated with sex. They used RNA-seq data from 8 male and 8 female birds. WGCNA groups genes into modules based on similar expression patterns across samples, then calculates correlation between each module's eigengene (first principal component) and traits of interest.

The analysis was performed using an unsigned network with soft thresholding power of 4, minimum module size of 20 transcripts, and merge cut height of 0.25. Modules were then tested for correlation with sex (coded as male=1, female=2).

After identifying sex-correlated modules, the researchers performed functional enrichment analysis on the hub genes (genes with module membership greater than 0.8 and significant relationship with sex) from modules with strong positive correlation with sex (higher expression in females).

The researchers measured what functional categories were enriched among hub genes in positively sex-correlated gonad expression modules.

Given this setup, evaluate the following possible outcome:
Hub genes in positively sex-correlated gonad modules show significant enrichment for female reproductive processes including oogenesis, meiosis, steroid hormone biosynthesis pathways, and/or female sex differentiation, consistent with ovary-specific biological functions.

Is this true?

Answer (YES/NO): YES